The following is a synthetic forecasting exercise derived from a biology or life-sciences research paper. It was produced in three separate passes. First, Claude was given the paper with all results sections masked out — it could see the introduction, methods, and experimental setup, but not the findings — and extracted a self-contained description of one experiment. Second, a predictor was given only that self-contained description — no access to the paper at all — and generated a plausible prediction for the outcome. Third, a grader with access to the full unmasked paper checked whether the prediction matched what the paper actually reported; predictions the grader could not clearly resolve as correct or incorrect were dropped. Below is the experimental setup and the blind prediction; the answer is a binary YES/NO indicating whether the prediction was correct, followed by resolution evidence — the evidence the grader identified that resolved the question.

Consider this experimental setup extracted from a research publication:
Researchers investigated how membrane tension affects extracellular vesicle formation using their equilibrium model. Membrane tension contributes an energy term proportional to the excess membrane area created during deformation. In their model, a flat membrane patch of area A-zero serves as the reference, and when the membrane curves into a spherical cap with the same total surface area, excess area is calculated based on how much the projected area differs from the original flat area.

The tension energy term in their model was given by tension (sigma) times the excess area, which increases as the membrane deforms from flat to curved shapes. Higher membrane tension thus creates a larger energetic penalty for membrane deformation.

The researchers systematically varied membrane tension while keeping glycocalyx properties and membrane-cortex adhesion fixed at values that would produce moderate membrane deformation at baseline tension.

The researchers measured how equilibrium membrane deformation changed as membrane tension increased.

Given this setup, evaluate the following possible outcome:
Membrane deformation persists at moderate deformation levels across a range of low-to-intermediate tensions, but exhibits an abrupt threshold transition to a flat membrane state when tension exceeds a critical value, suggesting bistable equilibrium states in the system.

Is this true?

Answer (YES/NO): YES